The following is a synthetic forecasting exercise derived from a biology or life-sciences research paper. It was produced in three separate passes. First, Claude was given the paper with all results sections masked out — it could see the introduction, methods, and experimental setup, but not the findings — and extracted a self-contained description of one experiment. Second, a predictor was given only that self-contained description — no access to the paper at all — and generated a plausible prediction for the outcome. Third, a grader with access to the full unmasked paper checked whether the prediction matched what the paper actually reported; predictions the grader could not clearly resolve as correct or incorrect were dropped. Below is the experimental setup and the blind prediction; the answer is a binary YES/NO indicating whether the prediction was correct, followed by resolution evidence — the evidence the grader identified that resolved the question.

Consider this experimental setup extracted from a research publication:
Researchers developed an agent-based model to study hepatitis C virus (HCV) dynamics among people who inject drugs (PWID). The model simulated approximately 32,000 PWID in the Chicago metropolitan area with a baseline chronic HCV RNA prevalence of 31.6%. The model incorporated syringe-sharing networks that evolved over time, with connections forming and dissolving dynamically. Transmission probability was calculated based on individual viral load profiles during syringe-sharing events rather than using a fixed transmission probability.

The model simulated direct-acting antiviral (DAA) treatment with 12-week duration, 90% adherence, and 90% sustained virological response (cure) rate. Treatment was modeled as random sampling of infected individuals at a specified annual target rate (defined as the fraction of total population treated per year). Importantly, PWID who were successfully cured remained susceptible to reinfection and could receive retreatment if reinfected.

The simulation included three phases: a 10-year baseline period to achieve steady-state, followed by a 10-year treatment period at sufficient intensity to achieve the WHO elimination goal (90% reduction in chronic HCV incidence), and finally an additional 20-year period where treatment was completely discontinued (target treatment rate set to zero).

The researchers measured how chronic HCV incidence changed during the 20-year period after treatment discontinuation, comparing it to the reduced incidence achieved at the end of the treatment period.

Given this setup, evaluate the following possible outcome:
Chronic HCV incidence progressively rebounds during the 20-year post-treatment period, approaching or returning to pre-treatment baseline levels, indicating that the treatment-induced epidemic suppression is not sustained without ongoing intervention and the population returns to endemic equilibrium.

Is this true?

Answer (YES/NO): YES